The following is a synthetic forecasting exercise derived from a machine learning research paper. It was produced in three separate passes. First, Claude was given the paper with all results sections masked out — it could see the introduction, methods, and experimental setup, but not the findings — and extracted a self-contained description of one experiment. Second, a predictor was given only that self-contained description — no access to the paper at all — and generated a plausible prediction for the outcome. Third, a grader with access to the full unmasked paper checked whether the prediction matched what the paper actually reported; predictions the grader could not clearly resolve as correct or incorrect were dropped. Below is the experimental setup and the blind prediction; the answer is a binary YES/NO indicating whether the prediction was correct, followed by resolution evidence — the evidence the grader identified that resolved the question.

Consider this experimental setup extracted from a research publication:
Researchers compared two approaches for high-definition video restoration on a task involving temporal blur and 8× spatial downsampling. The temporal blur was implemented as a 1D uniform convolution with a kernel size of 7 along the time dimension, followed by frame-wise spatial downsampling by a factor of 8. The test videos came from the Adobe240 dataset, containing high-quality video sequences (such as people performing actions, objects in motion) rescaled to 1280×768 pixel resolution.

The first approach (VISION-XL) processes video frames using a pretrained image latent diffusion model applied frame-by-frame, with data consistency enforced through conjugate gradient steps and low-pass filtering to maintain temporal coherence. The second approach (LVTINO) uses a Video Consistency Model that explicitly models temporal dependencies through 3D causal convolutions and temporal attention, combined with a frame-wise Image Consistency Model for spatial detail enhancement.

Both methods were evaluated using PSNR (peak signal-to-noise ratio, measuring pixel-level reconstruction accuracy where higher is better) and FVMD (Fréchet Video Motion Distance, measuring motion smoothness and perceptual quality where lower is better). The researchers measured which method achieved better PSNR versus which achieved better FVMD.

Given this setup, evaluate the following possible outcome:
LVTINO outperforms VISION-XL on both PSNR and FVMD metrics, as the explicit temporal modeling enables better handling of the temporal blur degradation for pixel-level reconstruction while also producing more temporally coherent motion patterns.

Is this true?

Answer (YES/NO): NO